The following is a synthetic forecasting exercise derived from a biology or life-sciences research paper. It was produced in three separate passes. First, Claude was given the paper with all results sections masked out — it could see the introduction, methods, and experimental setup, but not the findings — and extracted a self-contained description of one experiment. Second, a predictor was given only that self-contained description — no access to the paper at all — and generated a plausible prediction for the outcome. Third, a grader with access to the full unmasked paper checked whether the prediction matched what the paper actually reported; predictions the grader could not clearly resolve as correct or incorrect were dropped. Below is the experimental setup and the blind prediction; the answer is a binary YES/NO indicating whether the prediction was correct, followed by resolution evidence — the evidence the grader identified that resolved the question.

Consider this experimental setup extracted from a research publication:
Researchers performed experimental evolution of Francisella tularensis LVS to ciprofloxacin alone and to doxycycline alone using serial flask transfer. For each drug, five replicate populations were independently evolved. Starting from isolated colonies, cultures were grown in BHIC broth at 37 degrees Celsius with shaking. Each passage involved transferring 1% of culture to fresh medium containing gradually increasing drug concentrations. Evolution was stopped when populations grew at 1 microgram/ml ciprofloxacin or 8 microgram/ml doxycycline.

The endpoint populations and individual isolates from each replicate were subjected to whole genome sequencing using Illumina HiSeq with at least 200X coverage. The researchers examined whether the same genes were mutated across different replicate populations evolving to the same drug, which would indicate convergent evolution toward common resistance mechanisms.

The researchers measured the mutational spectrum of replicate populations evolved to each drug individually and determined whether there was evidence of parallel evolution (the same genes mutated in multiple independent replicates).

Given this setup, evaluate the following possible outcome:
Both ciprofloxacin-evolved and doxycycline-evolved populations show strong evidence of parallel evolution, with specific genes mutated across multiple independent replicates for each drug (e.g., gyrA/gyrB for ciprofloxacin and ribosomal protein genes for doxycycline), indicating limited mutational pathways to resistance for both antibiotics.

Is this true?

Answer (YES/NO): YES